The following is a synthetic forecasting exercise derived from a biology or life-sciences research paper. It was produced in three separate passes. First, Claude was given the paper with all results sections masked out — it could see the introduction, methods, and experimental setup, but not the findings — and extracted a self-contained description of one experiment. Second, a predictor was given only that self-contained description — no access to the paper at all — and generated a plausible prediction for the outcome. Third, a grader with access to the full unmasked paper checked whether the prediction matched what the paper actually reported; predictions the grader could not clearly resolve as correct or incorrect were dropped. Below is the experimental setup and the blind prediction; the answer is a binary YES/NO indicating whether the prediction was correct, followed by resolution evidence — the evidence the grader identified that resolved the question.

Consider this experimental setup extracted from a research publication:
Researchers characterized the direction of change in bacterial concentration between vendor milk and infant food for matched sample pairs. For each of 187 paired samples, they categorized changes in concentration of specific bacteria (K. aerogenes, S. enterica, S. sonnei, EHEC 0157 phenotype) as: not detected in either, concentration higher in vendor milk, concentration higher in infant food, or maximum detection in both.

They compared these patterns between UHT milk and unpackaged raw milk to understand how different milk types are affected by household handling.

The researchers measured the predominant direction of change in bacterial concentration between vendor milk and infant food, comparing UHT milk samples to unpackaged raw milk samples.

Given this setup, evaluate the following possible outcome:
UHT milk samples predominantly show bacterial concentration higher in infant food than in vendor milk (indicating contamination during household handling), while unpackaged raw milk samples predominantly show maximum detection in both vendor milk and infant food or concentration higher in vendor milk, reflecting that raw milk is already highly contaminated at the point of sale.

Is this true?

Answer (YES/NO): YES